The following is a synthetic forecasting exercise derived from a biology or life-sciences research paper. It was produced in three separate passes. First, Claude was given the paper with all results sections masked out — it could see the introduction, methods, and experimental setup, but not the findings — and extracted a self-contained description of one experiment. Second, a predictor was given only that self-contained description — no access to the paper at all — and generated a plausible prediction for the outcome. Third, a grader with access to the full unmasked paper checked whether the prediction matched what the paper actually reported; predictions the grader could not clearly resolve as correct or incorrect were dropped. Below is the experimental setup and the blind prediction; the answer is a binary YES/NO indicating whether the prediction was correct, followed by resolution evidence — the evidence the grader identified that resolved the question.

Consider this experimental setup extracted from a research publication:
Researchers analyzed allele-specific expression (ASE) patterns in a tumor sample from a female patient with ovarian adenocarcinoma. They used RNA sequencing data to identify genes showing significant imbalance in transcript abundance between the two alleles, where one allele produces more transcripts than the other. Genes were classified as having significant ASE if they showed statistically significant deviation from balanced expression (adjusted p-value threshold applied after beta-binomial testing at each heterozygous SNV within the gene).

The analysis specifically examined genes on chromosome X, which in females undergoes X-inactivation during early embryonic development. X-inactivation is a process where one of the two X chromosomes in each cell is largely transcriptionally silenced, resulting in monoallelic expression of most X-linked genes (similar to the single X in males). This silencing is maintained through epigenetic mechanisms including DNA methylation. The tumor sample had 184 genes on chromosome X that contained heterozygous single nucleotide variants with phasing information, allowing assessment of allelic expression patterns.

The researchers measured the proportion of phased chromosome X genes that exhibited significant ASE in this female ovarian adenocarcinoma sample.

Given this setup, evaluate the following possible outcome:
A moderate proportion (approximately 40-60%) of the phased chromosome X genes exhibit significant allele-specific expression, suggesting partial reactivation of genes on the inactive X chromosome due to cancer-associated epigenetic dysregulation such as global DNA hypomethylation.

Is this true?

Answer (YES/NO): NO